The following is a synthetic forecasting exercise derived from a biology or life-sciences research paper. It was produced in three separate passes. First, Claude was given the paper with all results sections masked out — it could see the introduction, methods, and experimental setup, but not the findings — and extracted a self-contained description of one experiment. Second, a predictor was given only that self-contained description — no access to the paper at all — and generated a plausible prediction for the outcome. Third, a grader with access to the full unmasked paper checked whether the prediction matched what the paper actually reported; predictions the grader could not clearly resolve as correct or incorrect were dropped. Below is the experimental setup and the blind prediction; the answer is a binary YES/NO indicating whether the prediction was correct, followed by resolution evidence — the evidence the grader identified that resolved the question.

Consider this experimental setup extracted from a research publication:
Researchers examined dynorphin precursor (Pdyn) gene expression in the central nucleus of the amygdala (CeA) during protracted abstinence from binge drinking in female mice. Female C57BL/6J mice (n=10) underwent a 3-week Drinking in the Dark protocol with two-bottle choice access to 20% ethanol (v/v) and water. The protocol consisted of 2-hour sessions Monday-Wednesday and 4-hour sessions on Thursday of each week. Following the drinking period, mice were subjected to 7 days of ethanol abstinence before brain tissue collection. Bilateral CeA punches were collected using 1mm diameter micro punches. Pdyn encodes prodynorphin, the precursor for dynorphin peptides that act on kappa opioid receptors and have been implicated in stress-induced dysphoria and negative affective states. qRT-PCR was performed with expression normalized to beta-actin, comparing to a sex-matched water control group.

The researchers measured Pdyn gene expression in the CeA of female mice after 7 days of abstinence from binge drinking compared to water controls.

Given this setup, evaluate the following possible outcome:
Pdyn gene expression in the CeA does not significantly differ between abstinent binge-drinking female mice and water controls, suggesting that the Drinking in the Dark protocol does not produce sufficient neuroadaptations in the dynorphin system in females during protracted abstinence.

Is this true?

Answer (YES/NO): YES